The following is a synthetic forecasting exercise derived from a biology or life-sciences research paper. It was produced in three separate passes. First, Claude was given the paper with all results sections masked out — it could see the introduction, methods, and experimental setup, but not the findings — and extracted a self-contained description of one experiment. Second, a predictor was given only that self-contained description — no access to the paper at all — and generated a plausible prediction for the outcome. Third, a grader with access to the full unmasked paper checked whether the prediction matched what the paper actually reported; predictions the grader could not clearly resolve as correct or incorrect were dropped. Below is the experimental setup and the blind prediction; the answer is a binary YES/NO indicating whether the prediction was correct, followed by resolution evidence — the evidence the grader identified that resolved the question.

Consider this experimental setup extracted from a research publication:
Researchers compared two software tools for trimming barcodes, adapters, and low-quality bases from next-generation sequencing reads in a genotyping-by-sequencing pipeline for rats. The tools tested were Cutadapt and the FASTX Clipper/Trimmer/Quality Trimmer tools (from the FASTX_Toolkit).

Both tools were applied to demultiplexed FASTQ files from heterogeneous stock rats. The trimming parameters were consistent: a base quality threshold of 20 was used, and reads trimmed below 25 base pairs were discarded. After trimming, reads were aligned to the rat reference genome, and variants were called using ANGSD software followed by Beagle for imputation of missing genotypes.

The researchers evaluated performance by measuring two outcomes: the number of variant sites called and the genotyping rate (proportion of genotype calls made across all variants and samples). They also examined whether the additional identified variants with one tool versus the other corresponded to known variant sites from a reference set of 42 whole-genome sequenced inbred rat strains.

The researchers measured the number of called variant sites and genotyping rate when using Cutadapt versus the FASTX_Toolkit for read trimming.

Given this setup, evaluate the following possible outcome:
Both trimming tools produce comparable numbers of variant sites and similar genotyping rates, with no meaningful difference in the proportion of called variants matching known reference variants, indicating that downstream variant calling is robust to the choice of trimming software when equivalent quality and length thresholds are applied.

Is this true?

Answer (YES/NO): NO